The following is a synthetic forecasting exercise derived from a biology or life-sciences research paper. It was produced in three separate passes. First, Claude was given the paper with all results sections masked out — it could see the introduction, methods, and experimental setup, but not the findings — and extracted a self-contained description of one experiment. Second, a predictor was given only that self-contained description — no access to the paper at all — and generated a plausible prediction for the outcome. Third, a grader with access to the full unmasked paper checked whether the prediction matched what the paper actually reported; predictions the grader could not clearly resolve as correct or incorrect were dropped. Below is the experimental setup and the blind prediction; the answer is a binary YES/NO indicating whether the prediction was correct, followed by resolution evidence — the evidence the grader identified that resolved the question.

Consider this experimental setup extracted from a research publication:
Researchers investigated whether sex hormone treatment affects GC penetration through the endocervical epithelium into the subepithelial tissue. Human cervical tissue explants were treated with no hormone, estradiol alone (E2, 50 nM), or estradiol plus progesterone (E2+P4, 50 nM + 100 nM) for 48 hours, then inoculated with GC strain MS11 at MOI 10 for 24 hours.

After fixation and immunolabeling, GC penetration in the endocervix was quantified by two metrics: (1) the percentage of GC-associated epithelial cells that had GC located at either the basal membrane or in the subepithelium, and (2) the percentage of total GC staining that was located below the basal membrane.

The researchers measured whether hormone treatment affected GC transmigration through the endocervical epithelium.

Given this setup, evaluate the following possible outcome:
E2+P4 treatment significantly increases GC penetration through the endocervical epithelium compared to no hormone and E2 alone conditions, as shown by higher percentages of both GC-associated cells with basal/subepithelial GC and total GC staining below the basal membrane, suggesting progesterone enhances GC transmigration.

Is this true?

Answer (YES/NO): NO